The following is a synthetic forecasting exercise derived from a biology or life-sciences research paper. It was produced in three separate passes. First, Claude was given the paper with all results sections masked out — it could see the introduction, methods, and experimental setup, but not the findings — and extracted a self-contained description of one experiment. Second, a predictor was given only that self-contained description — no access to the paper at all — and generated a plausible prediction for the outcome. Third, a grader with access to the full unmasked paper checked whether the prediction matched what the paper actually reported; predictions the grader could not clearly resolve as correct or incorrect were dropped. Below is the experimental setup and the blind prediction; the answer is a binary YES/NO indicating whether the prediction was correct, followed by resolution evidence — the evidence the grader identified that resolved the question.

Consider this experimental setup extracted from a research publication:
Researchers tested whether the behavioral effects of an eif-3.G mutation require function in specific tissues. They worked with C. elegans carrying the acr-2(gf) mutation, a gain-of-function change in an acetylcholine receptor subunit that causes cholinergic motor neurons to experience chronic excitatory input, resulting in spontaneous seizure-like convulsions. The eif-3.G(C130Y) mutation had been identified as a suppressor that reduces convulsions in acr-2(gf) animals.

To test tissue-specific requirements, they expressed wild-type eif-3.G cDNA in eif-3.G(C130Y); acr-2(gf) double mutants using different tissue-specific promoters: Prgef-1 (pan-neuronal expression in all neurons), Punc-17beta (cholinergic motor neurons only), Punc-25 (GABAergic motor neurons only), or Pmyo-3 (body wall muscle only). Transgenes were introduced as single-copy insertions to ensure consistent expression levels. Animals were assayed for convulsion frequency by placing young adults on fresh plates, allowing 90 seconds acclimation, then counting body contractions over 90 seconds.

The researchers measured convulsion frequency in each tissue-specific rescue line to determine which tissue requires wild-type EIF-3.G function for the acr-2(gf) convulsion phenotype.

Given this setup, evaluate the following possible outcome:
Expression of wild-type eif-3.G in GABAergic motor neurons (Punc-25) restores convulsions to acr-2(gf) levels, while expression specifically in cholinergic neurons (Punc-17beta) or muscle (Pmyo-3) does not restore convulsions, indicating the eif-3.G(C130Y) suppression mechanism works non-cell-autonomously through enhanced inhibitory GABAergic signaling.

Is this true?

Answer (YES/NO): NO